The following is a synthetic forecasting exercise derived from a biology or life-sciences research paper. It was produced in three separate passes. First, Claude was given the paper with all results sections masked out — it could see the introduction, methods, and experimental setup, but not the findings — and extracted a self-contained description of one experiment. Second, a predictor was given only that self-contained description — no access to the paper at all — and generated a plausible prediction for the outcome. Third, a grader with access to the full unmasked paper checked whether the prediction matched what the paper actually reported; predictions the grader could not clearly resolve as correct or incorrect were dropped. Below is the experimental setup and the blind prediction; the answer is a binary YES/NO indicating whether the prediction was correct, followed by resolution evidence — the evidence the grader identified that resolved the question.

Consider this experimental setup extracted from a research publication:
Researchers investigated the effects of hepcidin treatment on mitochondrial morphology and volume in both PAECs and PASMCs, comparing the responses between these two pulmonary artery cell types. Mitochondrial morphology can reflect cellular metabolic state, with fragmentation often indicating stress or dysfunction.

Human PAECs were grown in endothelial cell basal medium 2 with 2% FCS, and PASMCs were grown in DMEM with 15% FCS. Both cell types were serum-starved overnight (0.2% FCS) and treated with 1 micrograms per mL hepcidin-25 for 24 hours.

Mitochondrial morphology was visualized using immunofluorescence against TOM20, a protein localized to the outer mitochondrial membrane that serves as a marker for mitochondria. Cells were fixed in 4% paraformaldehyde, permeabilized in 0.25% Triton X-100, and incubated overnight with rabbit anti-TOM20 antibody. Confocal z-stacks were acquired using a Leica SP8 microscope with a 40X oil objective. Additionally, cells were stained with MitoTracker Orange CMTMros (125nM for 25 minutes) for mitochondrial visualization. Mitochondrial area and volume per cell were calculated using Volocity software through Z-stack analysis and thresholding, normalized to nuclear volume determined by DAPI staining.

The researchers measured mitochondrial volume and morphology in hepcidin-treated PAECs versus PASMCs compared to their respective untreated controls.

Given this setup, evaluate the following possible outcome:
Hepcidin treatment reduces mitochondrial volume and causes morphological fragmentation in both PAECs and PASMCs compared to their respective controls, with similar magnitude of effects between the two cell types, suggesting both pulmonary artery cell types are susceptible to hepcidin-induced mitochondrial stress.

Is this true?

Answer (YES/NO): NO